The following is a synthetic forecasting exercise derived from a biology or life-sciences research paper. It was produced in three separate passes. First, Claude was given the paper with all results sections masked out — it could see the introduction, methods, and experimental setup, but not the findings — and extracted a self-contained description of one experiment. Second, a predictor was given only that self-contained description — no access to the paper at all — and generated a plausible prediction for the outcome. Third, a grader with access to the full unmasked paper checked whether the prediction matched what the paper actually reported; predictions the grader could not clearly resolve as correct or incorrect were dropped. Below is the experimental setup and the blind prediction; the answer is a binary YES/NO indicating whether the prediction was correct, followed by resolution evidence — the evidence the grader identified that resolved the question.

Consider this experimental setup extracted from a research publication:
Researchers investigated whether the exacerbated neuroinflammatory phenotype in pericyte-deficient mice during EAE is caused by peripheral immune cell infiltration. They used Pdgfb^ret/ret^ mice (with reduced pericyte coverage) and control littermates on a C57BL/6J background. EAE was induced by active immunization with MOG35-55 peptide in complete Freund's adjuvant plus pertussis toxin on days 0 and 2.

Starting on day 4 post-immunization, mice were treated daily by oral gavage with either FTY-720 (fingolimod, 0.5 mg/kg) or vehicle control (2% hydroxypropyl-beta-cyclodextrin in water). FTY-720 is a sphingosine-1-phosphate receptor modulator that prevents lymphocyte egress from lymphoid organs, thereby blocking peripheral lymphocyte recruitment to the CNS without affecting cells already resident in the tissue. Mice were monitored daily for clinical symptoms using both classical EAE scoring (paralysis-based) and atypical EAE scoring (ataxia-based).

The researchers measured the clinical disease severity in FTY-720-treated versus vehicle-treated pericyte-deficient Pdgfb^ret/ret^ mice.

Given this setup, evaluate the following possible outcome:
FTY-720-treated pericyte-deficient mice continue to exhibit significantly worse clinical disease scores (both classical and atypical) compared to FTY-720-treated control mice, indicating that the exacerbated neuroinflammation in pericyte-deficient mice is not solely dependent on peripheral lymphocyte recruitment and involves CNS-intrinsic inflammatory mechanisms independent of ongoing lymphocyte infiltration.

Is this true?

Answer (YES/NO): NO